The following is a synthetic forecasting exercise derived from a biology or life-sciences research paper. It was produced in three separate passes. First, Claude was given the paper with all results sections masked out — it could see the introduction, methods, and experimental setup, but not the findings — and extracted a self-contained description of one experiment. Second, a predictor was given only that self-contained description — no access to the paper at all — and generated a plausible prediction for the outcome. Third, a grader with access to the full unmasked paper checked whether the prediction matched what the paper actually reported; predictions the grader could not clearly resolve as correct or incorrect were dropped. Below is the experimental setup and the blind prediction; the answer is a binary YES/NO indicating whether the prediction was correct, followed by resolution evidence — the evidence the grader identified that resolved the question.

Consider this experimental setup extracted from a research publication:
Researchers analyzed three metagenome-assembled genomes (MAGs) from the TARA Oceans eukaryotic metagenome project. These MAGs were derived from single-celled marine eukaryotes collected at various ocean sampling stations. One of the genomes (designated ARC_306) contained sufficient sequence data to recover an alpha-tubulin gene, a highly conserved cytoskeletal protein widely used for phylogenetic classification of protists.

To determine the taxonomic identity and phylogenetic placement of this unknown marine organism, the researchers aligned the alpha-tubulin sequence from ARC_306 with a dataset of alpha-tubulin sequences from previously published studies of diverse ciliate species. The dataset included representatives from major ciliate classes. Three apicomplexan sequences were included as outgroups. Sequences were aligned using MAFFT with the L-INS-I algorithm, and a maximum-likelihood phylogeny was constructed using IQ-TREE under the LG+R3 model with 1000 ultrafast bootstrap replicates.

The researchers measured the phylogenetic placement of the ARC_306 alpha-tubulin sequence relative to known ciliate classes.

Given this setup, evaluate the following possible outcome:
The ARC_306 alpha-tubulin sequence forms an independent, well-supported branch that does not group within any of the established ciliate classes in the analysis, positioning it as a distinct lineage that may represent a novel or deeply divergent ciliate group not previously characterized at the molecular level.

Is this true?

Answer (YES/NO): NO